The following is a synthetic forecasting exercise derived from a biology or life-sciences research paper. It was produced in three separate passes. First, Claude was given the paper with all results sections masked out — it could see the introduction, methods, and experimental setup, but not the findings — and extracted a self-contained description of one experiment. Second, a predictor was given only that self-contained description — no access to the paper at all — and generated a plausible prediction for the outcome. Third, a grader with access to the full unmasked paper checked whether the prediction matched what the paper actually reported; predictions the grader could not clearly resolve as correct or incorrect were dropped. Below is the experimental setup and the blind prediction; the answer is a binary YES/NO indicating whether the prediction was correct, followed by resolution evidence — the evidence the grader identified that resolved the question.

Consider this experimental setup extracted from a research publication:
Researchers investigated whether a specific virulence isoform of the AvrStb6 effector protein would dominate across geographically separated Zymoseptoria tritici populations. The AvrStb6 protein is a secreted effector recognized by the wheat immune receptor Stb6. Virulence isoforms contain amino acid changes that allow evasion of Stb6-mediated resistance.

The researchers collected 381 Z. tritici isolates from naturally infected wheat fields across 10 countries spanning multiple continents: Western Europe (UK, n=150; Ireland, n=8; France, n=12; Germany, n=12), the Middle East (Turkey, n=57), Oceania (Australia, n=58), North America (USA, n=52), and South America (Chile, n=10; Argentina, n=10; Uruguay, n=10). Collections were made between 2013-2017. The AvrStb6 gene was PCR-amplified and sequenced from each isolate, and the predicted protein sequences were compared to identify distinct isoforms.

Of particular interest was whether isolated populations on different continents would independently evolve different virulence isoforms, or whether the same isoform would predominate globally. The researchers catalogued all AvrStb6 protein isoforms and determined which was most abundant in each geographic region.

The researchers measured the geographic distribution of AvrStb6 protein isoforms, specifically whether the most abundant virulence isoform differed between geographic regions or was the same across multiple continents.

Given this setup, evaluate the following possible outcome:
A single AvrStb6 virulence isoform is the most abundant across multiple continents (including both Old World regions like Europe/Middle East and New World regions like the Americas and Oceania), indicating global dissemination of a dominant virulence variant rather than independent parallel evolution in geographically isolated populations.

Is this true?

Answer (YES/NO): YES